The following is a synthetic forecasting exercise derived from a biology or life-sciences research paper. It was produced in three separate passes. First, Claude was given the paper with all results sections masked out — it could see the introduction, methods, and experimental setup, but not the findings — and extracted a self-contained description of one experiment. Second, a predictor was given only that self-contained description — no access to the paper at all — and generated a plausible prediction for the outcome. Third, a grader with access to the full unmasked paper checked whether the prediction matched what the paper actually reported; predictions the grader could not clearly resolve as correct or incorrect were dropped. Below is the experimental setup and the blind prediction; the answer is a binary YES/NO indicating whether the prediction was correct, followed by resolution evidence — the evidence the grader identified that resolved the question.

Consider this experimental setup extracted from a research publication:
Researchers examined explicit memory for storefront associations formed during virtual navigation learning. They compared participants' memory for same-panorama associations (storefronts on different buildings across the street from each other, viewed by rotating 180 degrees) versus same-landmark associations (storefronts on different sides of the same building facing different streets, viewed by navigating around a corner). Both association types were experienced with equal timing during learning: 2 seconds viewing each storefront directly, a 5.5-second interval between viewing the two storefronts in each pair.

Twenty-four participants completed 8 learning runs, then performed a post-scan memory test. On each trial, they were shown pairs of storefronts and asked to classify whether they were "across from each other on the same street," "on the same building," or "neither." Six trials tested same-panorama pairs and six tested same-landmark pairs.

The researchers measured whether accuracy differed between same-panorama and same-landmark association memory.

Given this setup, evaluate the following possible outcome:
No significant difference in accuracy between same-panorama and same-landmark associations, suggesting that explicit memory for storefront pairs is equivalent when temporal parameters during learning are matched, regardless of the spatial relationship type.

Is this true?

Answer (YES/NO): YES